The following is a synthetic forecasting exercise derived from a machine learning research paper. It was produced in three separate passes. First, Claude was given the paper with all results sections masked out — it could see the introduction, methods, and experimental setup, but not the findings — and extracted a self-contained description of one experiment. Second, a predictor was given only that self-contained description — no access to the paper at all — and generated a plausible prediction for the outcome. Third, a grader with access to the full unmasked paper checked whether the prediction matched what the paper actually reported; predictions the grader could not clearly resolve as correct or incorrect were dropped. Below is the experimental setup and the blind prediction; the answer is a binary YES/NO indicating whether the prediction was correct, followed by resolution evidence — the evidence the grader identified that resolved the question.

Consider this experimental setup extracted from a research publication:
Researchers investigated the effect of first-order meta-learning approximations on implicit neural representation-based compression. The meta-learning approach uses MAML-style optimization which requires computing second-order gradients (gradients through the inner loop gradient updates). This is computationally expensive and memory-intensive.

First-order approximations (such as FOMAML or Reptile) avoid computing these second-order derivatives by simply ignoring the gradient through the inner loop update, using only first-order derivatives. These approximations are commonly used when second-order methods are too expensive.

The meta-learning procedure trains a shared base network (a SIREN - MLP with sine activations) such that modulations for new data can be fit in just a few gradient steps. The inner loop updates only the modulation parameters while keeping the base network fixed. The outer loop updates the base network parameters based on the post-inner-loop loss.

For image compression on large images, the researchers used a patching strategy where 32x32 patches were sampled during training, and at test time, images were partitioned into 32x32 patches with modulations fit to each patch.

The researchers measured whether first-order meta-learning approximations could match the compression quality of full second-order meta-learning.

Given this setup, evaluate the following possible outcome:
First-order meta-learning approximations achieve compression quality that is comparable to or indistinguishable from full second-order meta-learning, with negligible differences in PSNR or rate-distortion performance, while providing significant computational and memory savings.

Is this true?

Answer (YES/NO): NO